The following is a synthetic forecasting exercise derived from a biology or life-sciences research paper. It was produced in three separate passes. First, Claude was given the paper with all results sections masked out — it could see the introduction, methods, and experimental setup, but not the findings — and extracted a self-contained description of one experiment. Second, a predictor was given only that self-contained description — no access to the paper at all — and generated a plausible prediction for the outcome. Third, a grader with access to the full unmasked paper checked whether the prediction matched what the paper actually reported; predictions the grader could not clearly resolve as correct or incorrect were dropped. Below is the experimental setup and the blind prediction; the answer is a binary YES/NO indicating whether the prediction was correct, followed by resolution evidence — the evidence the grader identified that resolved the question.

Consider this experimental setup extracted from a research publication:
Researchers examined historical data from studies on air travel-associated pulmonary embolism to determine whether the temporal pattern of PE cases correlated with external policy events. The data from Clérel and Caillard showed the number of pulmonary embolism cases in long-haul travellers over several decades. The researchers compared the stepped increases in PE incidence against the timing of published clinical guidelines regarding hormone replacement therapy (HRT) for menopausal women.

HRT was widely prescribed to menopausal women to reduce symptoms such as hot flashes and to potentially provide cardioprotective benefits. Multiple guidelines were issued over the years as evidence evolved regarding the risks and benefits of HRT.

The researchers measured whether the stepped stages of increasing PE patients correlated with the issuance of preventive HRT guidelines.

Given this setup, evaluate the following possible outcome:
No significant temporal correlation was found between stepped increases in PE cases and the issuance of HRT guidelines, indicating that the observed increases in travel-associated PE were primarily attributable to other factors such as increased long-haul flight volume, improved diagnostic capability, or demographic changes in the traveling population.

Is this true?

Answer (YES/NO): NO